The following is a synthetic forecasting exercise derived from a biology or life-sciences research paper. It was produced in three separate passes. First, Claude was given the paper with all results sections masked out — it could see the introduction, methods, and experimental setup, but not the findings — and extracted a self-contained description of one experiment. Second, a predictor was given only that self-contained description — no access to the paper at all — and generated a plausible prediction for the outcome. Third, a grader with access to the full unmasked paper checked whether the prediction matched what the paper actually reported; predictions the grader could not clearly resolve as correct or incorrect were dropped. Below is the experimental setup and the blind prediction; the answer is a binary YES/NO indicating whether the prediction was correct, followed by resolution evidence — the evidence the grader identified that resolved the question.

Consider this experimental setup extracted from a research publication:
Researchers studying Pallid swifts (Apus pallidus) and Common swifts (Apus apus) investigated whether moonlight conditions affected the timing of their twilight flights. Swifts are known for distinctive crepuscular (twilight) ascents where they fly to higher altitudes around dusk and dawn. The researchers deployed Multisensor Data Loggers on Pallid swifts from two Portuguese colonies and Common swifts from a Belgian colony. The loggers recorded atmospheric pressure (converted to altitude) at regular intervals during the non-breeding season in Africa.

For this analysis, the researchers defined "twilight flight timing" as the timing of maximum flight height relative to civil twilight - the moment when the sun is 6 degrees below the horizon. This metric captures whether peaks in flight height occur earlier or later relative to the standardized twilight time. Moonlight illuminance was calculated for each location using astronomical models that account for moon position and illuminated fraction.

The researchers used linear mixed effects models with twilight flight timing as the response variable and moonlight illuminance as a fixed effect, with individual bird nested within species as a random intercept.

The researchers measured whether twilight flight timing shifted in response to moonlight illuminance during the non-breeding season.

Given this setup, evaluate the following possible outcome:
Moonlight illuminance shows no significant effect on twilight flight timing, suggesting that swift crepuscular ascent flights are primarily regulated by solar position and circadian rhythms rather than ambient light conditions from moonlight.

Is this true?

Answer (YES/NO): NO